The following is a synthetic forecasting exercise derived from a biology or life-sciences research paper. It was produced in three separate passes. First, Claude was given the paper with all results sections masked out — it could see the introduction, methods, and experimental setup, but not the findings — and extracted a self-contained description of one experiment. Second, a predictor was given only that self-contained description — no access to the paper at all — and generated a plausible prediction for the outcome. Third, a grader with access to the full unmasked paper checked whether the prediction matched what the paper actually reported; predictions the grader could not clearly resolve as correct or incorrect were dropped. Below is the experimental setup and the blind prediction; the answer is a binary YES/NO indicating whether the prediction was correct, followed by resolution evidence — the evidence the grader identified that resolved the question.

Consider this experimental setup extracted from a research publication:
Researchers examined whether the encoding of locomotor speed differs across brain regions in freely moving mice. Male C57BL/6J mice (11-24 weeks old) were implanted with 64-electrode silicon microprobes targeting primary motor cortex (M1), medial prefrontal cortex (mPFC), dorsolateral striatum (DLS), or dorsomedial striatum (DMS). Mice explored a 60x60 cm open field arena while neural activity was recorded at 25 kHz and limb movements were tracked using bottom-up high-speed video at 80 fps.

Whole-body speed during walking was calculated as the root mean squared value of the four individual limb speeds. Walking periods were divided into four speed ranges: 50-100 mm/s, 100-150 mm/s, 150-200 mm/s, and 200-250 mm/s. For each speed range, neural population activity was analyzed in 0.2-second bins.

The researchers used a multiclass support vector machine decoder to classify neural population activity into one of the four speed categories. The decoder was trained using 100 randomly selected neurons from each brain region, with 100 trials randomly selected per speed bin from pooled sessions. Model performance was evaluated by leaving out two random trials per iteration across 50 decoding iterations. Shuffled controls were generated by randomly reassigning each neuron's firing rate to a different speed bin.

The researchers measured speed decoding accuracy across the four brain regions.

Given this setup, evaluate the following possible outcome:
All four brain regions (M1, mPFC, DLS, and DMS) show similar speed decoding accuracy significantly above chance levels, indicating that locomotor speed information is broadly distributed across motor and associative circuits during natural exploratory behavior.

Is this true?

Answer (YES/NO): NO